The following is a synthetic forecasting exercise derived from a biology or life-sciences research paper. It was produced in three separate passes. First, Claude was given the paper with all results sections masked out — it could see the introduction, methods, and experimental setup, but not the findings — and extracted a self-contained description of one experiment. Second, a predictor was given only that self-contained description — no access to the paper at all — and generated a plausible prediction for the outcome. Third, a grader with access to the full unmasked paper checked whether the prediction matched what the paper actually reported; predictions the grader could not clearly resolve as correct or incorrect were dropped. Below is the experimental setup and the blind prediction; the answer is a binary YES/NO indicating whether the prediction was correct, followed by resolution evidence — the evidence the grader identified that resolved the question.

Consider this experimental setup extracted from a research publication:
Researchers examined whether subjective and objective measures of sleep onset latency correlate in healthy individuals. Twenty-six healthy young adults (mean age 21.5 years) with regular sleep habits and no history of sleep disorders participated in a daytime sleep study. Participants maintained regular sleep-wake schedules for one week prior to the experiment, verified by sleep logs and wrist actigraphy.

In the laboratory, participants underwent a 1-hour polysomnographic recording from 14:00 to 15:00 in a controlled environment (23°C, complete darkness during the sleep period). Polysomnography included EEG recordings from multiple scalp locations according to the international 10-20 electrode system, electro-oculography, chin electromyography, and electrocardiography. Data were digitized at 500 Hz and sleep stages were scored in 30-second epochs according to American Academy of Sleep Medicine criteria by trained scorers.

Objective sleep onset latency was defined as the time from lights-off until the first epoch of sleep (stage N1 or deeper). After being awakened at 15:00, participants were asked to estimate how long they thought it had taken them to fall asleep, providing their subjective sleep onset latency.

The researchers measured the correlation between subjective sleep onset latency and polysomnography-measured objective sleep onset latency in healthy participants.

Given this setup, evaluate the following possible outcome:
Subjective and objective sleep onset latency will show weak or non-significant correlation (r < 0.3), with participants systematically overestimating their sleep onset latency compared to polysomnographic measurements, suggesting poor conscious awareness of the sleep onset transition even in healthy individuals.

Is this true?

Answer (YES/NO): NO